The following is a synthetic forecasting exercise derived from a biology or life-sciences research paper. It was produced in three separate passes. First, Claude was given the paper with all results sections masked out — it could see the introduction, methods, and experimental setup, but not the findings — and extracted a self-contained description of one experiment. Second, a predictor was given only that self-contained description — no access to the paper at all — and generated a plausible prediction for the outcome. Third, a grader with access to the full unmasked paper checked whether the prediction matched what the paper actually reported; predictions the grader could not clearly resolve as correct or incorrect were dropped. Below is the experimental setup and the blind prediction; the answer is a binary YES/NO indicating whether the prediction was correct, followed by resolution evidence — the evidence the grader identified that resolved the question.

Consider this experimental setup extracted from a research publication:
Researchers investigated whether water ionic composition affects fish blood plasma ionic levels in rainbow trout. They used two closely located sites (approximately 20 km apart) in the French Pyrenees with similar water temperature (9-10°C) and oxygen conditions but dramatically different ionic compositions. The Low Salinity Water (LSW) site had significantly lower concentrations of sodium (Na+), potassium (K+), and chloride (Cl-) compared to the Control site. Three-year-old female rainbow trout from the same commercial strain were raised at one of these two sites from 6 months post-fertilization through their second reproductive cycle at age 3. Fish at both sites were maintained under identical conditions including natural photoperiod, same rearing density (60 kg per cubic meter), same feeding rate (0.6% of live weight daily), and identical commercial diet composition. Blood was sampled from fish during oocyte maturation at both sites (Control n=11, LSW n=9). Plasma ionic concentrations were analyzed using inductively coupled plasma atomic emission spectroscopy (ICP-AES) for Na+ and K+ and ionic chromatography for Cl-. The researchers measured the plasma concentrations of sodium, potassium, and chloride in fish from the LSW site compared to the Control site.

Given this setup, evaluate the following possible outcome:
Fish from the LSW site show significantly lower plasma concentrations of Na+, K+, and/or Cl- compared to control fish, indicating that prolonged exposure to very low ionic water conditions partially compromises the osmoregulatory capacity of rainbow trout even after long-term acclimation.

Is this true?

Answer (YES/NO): YES